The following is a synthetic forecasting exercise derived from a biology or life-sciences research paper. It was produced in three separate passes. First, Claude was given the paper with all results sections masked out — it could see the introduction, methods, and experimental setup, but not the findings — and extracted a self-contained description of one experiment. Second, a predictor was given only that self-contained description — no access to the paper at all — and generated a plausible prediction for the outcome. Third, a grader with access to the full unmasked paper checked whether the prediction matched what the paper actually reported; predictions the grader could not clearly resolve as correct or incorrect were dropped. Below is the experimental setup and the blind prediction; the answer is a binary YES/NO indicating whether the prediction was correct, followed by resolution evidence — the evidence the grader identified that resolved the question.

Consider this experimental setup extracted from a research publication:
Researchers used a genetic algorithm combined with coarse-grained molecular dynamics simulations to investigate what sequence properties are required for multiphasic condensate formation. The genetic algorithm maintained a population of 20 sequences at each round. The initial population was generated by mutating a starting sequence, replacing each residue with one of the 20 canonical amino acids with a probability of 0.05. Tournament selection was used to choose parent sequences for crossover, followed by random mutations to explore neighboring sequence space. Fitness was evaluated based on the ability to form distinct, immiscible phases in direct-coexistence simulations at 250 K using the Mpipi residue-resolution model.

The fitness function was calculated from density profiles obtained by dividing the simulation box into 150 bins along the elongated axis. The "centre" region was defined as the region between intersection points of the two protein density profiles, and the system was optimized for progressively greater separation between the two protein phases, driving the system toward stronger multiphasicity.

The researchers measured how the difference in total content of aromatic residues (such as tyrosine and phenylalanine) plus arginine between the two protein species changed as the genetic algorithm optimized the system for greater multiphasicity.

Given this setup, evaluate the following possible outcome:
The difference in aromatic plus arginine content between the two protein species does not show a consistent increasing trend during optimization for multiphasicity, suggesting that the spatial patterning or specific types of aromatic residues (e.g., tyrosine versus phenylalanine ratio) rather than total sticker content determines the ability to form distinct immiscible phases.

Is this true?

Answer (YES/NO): NO